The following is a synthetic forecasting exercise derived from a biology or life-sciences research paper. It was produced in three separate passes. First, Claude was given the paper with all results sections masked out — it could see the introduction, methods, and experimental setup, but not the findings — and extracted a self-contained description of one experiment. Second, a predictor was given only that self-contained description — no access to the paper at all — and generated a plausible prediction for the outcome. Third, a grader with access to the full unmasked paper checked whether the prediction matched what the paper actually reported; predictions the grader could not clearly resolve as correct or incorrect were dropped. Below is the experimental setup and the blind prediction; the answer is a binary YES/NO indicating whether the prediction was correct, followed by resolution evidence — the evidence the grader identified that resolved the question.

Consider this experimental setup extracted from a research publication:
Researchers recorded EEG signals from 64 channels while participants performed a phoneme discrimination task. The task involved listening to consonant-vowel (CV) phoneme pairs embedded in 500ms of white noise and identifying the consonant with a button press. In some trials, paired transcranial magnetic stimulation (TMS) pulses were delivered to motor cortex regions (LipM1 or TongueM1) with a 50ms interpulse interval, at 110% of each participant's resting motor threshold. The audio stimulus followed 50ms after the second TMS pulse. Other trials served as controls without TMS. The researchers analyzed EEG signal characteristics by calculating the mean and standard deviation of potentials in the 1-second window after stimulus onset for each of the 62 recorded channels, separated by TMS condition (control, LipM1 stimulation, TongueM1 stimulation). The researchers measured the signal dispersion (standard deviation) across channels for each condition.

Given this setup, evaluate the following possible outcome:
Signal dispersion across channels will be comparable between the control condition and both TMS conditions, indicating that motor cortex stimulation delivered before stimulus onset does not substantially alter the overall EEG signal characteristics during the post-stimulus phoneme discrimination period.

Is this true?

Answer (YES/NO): NO